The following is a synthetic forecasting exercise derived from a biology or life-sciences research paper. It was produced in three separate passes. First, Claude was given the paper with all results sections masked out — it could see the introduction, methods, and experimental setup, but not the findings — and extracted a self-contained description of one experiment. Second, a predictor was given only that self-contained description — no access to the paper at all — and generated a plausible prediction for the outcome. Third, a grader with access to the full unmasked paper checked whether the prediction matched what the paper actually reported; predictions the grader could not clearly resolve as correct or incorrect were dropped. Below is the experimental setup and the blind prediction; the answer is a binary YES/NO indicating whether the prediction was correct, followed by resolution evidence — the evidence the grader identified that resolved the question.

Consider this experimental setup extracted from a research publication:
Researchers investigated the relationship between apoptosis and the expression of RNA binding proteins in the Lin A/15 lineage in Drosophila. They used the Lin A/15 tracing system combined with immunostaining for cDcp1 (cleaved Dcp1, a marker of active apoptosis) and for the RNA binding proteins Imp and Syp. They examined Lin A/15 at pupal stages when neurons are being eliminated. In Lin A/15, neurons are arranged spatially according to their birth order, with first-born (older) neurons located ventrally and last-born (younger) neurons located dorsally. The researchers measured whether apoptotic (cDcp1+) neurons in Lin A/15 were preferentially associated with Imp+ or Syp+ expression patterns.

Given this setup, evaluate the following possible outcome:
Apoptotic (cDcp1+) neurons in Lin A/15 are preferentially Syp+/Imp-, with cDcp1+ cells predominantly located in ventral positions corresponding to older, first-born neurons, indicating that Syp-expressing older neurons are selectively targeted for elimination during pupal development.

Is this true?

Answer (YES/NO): NO